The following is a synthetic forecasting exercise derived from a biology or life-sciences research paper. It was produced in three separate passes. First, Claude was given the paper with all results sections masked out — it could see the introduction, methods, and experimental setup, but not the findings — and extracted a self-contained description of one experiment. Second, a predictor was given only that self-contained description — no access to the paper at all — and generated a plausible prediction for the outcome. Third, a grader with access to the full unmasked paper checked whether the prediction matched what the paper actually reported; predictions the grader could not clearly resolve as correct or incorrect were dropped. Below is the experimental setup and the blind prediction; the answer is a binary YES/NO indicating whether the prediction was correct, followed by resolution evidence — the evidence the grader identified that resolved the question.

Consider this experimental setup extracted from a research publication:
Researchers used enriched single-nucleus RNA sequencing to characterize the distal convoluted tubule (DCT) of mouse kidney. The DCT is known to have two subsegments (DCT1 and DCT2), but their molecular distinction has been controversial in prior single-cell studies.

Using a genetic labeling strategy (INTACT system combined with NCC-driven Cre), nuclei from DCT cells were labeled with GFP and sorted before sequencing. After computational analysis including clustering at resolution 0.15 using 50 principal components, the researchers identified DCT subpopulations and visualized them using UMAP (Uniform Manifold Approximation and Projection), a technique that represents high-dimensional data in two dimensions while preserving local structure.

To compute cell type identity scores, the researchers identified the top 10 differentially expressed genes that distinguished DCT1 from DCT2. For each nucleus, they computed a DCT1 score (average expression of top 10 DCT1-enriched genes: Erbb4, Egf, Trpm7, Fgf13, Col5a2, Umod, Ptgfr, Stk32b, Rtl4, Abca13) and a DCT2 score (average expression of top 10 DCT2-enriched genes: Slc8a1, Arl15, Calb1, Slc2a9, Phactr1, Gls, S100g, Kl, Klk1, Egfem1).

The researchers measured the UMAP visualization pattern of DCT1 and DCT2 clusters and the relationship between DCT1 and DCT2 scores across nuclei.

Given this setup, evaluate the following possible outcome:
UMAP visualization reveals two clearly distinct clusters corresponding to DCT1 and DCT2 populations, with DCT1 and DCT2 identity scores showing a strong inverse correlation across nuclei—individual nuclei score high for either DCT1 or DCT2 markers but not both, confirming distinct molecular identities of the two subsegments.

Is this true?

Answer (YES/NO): NO